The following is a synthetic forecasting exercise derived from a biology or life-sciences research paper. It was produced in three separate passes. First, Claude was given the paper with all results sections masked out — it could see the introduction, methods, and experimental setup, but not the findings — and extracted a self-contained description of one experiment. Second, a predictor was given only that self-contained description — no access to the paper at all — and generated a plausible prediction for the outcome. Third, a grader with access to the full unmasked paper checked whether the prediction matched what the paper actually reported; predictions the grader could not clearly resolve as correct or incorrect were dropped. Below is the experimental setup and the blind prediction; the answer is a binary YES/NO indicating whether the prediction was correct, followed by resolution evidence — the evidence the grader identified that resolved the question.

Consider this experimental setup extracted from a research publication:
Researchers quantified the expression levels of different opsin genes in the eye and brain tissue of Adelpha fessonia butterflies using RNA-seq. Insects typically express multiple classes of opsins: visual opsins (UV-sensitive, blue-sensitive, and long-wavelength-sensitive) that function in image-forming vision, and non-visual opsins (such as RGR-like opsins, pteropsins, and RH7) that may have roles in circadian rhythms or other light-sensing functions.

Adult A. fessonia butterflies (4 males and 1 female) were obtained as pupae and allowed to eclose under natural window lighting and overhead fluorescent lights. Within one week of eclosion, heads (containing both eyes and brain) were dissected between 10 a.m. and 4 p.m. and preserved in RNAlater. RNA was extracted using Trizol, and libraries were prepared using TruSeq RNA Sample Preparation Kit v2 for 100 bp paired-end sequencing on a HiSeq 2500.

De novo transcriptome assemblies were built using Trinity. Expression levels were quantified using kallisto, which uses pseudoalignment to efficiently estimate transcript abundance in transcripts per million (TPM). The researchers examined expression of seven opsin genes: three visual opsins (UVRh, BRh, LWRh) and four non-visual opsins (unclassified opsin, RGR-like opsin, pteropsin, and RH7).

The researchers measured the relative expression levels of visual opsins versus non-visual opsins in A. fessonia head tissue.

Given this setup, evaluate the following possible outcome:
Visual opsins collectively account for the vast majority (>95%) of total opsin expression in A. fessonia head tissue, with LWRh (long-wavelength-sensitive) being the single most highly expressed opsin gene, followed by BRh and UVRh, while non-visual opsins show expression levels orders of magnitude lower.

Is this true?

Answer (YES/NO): NO